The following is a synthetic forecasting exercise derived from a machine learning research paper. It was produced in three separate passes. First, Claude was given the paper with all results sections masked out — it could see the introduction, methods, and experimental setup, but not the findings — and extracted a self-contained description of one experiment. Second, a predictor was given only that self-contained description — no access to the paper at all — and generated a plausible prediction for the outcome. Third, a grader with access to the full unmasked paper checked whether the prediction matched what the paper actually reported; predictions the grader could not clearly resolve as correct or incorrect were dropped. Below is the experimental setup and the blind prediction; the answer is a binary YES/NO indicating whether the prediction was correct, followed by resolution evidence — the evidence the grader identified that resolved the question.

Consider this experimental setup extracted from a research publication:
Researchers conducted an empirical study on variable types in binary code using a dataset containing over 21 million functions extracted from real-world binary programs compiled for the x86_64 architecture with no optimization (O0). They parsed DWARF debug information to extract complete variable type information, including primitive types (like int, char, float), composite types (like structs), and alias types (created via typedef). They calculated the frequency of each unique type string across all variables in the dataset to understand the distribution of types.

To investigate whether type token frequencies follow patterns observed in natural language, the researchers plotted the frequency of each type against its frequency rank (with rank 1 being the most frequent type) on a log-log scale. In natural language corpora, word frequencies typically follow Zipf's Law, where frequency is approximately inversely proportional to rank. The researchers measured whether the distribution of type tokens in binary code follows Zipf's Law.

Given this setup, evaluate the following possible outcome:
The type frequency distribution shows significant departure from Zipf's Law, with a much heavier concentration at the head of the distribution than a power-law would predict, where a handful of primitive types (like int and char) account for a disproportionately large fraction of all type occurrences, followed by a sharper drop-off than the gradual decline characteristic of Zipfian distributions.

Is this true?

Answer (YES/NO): NO